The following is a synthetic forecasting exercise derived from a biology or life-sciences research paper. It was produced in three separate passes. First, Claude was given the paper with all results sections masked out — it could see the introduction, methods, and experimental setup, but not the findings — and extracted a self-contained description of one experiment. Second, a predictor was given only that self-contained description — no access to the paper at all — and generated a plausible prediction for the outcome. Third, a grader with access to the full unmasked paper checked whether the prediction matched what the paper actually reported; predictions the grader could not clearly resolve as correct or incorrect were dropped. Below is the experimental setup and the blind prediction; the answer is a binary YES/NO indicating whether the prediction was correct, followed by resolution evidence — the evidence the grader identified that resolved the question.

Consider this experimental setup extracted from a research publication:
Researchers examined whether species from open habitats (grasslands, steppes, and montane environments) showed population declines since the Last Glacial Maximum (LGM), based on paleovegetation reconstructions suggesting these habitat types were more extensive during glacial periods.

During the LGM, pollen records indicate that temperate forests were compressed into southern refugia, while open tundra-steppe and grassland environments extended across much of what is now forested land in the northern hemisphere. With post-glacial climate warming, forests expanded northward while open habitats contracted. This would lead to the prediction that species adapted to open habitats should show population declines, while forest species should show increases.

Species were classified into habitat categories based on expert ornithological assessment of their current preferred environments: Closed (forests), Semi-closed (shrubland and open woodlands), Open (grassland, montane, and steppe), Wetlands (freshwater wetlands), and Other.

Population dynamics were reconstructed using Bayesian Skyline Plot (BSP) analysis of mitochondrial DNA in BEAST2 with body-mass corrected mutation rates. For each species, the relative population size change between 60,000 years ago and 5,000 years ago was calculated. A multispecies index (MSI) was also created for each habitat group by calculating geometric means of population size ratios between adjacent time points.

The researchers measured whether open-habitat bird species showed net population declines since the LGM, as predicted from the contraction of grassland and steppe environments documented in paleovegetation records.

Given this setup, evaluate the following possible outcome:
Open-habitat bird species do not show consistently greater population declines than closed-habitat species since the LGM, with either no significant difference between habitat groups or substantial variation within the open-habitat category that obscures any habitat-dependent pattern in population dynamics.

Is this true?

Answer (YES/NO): YES